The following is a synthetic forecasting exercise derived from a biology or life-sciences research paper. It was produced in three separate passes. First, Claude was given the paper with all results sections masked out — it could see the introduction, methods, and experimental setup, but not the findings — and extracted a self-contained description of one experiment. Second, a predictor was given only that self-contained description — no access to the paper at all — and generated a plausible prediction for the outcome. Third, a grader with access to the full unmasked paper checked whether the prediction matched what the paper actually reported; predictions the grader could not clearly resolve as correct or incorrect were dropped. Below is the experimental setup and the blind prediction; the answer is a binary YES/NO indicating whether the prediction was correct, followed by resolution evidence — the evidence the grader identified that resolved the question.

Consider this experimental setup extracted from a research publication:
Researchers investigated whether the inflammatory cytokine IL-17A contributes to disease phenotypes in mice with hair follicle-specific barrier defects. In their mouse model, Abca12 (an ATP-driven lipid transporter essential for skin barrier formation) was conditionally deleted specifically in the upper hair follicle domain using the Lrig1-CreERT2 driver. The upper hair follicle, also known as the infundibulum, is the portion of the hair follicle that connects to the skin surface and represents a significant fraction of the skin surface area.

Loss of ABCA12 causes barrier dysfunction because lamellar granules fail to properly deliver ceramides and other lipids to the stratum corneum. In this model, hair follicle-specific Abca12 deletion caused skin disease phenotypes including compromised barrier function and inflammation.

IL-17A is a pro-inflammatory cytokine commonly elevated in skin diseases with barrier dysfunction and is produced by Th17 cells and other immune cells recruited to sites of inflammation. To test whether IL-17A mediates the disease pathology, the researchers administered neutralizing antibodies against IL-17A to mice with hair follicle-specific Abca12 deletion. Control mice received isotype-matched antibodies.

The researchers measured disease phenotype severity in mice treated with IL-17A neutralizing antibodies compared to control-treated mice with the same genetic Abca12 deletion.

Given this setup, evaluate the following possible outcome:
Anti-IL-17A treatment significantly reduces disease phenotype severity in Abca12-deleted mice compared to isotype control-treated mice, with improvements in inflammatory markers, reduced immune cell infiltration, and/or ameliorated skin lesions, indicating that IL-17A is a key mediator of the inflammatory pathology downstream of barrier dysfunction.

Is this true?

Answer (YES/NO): NO